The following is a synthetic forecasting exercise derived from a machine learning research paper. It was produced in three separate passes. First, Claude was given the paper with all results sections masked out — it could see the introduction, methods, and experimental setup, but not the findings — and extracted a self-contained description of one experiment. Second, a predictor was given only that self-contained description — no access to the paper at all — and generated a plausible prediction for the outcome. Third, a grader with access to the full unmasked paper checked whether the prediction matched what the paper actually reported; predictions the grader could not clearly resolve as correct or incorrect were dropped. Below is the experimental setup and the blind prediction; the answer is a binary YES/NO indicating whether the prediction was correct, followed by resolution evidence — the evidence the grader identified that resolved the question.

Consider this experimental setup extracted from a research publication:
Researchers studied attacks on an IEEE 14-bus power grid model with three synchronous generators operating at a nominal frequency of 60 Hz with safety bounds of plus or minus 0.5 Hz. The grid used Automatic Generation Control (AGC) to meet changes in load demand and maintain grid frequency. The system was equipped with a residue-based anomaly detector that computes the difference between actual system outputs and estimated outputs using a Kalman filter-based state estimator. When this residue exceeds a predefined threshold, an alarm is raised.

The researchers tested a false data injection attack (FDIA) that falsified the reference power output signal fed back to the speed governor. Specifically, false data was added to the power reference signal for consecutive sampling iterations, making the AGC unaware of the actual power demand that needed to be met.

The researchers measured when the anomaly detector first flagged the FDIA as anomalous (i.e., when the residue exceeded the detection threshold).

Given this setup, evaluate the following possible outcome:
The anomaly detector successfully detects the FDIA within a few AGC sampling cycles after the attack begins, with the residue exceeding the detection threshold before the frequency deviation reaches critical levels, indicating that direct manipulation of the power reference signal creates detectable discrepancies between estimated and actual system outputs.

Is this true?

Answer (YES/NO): NO